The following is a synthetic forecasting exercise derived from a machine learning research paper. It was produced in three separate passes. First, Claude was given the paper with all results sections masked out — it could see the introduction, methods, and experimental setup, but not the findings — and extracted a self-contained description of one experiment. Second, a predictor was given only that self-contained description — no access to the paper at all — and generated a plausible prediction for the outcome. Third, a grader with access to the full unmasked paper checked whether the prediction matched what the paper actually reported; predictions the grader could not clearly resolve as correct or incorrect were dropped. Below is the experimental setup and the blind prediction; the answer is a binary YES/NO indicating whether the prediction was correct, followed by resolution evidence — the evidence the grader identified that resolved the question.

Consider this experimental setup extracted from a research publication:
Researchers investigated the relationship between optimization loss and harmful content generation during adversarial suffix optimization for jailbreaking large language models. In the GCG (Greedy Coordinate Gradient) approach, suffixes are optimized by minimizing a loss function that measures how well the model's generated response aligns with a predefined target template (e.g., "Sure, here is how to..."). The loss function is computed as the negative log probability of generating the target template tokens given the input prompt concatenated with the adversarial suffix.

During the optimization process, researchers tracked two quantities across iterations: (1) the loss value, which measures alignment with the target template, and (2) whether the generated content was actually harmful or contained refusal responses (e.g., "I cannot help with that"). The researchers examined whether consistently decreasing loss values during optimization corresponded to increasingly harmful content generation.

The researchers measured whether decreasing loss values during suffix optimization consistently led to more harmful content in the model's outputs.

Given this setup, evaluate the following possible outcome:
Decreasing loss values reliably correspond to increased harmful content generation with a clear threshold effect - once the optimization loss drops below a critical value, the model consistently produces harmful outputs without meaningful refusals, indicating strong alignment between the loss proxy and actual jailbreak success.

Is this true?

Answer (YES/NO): NO